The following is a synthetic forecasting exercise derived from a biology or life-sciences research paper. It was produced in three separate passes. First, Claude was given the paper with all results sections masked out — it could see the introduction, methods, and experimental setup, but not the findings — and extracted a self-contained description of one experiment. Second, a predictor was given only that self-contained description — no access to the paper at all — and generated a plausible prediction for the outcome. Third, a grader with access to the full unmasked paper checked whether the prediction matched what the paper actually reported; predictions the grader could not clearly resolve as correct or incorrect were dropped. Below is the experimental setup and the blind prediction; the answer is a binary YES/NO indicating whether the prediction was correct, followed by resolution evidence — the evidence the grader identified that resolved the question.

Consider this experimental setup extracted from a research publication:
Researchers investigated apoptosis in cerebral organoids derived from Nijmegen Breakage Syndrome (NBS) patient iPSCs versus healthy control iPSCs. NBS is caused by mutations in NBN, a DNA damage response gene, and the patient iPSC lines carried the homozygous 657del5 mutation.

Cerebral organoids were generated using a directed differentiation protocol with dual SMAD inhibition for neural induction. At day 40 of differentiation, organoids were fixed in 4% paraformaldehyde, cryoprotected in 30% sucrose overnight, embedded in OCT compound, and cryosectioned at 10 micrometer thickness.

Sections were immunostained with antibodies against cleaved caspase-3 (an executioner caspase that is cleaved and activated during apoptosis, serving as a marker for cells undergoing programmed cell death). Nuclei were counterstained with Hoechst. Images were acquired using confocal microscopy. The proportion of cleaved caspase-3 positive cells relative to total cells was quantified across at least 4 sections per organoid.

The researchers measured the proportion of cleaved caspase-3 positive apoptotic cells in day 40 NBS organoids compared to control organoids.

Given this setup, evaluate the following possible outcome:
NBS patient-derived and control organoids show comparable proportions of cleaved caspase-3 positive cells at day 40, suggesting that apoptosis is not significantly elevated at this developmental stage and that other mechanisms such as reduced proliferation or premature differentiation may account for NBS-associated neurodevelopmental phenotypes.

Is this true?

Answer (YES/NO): NO